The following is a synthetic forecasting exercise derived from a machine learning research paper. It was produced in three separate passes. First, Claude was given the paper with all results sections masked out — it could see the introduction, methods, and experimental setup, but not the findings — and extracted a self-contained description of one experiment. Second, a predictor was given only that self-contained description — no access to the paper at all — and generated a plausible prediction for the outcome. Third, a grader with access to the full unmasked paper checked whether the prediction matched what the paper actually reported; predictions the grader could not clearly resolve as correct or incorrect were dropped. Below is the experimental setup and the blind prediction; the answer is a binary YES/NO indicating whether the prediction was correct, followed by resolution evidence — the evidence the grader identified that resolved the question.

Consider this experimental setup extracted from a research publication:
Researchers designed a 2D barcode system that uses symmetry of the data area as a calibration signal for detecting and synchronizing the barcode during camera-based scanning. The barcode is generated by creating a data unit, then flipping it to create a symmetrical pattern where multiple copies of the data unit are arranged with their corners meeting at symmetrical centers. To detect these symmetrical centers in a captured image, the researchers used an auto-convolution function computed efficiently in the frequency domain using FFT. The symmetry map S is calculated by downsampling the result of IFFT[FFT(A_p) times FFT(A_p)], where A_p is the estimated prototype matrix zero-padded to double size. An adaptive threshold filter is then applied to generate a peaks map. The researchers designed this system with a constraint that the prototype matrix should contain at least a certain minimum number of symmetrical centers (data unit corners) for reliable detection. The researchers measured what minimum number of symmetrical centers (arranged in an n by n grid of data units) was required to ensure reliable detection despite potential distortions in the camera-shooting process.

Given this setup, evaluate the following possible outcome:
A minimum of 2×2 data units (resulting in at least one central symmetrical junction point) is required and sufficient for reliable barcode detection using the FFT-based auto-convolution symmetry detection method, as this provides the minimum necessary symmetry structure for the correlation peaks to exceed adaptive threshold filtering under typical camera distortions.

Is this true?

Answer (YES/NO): NO